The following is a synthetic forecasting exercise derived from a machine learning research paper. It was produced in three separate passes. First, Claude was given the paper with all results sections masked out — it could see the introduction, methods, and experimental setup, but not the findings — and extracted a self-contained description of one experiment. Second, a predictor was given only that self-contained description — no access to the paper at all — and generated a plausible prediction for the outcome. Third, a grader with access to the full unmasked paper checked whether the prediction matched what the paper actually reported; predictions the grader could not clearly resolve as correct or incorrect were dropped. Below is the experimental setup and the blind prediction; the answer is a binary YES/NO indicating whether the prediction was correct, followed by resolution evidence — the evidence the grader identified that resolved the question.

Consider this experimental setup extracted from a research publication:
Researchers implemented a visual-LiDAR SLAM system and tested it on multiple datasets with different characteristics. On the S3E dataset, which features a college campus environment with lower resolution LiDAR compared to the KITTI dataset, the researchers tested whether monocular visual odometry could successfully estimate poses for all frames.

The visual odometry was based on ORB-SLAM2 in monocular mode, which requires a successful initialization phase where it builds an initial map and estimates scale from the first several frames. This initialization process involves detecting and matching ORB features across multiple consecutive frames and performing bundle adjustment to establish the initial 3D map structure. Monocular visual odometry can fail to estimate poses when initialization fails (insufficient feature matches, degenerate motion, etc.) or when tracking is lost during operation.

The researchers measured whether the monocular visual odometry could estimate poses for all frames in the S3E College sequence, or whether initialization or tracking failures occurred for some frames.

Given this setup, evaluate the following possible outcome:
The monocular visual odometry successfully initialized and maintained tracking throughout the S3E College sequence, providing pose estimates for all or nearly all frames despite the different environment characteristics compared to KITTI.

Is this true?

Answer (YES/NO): NO